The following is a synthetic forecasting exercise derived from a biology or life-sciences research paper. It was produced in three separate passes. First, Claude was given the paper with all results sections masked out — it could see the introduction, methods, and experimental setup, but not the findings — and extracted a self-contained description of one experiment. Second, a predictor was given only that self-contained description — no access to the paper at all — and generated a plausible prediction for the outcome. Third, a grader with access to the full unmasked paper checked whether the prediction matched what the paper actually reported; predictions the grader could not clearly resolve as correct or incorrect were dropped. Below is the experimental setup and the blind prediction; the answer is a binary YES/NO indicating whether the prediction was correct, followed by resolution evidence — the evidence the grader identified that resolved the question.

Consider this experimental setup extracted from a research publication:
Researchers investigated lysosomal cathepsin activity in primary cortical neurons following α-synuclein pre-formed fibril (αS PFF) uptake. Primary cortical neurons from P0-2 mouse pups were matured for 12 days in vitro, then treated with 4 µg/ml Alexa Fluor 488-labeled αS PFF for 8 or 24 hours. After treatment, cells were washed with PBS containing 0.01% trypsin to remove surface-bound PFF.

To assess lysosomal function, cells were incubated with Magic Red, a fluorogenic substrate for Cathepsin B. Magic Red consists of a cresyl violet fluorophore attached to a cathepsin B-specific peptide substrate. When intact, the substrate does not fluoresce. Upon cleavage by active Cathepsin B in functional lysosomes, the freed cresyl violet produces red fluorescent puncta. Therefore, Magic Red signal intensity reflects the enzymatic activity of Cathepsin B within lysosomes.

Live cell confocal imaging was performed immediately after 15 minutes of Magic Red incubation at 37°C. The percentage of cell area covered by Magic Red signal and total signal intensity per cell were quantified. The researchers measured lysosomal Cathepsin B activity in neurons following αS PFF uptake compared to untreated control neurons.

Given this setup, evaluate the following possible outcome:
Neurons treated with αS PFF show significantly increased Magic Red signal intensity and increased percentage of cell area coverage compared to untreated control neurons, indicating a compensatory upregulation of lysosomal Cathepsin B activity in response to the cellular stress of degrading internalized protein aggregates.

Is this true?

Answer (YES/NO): NO